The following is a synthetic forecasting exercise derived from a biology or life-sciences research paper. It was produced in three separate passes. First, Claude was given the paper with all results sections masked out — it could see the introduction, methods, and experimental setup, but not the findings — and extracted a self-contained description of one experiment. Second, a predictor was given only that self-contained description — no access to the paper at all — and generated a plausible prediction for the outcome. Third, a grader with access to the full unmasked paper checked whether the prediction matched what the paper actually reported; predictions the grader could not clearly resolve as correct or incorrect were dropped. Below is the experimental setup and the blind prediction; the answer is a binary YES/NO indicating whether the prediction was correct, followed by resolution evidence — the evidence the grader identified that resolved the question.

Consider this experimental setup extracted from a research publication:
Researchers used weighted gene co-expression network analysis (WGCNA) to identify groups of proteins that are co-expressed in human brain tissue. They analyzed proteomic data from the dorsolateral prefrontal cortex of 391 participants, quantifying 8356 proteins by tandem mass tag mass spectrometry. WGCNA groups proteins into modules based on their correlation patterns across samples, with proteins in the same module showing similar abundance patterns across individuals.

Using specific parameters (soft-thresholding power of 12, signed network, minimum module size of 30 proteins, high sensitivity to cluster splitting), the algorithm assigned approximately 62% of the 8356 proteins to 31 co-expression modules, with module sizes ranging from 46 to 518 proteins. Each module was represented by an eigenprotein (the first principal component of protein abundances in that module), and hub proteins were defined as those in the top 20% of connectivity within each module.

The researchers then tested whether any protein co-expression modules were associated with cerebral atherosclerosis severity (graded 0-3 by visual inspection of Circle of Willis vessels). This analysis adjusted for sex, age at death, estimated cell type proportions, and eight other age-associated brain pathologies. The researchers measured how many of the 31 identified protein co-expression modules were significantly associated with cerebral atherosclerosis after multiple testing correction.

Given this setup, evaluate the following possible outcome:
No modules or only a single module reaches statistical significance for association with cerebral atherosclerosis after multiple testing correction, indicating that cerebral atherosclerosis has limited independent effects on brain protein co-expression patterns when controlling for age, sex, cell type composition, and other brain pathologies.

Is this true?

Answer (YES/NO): NO